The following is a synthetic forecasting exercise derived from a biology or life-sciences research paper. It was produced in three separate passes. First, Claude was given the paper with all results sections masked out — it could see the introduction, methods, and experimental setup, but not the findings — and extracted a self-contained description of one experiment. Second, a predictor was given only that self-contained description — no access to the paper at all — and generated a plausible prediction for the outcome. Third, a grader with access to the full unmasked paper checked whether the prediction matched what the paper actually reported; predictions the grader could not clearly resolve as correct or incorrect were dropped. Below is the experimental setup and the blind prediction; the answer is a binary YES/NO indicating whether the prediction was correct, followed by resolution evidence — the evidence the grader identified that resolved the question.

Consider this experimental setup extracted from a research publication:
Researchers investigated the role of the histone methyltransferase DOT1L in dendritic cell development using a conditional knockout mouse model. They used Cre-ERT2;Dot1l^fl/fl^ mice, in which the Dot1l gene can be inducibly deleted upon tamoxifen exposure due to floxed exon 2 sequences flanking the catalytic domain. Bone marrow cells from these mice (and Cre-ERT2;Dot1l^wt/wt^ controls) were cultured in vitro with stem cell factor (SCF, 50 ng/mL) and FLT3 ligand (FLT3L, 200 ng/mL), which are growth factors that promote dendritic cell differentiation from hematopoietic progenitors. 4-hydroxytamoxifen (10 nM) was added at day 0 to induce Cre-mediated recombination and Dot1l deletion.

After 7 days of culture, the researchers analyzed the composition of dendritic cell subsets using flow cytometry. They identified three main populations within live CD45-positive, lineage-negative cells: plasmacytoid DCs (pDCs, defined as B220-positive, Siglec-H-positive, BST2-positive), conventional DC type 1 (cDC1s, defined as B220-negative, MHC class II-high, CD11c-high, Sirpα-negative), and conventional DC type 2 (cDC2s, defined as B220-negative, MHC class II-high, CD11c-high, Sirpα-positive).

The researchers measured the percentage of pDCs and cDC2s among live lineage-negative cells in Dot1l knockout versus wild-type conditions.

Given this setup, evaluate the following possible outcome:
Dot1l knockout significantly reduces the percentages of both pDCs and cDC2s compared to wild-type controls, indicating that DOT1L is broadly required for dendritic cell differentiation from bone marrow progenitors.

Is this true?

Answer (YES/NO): NO